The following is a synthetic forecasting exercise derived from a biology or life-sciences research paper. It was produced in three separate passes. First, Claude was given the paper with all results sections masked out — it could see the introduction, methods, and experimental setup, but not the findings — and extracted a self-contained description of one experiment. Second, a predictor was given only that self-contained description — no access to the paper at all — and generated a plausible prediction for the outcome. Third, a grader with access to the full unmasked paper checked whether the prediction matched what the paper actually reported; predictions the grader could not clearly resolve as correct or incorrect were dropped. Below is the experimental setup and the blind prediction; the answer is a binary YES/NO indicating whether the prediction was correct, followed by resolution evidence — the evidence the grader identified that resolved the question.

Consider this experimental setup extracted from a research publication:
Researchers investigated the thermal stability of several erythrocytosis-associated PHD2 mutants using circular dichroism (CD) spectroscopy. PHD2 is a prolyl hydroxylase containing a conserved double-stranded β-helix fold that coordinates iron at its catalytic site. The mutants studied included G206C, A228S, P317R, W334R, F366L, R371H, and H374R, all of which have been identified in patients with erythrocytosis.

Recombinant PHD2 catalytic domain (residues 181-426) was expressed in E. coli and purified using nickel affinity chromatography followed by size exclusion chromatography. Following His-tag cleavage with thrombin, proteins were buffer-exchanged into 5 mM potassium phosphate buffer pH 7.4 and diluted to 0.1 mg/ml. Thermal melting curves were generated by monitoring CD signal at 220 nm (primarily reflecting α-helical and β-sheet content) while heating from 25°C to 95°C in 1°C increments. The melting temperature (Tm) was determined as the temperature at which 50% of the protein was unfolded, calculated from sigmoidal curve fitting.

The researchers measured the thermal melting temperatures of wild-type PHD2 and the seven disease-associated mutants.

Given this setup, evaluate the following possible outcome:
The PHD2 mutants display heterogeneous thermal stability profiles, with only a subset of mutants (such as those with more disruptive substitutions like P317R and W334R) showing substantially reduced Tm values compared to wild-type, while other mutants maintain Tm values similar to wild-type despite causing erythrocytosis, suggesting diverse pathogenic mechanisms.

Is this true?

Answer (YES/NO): NO